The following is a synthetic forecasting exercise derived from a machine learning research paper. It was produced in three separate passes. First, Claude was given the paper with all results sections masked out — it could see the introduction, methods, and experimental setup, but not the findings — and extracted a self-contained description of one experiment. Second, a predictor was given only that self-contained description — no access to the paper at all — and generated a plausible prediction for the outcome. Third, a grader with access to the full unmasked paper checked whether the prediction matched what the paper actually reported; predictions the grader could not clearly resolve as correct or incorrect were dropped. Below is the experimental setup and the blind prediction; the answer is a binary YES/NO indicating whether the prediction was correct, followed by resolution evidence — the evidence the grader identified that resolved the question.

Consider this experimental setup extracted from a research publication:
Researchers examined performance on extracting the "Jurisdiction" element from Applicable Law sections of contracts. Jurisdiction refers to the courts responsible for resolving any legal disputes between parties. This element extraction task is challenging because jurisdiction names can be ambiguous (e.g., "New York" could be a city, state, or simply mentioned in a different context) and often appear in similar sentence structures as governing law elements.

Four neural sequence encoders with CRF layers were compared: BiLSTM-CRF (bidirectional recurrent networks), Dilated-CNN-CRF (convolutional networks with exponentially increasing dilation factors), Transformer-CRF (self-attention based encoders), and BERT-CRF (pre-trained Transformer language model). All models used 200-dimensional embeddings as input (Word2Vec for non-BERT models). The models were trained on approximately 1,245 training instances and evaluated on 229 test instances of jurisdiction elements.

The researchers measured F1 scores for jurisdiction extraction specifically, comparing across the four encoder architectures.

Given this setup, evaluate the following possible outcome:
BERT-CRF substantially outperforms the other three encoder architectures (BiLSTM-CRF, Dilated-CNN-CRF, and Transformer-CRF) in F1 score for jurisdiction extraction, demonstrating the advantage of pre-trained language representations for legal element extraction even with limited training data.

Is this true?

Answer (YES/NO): NO